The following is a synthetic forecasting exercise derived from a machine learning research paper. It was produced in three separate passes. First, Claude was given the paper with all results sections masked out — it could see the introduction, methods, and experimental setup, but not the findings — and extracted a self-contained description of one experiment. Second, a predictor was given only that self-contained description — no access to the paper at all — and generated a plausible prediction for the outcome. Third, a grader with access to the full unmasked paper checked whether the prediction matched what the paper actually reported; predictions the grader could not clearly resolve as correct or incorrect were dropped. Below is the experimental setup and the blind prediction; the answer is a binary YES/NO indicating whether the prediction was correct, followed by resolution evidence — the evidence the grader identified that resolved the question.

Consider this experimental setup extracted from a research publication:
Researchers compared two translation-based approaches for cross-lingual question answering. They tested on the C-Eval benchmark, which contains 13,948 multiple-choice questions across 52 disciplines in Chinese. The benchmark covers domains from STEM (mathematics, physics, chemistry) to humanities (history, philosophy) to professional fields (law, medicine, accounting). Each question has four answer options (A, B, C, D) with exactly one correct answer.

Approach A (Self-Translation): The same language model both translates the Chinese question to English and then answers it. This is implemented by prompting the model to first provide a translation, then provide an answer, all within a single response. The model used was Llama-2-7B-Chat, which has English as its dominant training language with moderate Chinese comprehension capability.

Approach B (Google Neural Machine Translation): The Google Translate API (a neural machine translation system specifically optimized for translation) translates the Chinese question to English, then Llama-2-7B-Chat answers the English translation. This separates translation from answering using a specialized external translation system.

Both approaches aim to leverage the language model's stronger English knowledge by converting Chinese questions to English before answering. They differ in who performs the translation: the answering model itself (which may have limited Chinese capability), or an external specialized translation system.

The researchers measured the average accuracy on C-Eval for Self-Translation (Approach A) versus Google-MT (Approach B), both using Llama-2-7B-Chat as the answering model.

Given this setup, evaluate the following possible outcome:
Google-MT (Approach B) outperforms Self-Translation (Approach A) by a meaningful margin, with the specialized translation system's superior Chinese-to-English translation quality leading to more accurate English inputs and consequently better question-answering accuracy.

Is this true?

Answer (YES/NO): YES